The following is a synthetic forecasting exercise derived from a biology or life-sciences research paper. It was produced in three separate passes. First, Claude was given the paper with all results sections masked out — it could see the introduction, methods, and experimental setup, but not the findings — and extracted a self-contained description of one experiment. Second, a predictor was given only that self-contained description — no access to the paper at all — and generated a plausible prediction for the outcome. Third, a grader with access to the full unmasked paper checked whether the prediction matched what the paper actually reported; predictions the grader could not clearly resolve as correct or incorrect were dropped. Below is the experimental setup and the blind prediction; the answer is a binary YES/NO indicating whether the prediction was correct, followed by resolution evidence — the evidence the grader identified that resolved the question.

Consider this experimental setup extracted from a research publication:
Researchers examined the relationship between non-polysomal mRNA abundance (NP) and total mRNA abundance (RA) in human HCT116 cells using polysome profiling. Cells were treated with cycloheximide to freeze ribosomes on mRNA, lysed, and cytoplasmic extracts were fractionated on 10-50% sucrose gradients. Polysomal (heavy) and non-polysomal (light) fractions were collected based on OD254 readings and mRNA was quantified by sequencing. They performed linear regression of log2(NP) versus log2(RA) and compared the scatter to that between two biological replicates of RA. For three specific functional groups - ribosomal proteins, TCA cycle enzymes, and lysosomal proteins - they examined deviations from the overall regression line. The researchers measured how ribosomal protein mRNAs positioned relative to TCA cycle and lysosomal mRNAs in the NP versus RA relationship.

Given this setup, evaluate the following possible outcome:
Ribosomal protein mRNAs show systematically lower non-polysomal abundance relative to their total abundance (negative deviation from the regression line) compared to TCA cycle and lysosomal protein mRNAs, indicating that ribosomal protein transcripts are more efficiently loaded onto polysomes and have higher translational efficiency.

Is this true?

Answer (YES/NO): NO